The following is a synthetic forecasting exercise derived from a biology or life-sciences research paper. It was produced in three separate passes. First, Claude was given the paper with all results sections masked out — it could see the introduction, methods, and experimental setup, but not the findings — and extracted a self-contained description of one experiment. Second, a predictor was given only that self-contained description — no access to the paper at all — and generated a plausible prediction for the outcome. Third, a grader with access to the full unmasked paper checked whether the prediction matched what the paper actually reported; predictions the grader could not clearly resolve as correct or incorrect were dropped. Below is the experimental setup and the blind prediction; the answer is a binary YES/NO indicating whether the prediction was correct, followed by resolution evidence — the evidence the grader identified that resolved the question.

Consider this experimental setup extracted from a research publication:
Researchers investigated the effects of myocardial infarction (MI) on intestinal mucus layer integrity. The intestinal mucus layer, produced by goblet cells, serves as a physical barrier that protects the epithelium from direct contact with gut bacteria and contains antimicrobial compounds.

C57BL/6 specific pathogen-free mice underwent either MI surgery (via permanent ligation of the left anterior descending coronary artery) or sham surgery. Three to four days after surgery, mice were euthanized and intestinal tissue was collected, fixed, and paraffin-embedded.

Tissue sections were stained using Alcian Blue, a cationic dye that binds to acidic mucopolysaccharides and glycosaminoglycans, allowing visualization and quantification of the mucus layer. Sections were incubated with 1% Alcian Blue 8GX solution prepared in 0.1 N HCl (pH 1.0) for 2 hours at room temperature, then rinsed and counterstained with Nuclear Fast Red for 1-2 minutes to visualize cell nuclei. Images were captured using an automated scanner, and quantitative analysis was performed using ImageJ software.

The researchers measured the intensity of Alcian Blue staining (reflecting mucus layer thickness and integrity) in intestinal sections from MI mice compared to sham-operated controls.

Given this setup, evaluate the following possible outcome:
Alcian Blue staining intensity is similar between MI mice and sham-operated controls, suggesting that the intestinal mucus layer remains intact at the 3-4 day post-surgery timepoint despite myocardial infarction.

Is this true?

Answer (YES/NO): NO